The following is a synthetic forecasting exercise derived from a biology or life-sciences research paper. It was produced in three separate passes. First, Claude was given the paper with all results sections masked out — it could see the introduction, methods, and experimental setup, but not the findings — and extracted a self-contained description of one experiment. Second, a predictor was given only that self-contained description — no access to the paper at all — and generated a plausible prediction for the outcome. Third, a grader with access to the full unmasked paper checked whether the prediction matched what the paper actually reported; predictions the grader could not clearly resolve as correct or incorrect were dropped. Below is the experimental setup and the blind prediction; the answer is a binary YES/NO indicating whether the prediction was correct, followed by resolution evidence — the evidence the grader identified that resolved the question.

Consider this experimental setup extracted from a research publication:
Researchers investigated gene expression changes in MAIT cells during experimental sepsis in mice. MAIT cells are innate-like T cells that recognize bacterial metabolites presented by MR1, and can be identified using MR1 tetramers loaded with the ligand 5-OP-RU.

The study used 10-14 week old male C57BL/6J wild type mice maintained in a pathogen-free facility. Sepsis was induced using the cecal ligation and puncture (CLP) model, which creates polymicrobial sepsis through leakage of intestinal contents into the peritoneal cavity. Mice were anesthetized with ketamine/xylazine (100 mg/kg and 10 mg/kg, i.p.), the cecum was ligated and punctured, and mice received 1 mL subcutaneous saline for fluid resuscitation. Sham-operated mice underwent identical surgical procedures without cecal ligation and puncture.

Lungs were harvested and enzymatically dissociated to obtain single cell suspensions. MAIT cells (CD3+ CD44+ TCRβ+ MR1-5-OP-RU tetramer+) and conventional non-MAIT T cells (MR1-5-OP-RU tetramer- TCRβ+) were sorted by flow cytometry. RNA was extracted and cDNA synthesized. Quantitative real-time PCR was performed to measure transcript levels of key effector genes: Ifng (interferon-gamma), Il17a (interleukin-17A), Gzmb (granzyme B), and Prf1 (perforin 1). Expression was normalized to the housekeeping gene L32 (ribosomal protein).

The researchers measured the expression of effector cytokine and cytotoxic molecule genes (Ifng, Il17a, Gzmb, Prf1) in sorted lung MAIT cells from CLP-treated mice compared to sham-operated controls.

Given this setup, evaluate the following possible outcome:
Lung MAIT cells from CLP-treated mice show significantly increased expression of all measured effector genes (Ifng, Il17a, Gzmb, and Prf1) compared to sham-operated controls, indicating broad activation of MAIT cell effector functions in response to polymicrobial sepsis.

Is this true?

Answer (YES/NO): NO